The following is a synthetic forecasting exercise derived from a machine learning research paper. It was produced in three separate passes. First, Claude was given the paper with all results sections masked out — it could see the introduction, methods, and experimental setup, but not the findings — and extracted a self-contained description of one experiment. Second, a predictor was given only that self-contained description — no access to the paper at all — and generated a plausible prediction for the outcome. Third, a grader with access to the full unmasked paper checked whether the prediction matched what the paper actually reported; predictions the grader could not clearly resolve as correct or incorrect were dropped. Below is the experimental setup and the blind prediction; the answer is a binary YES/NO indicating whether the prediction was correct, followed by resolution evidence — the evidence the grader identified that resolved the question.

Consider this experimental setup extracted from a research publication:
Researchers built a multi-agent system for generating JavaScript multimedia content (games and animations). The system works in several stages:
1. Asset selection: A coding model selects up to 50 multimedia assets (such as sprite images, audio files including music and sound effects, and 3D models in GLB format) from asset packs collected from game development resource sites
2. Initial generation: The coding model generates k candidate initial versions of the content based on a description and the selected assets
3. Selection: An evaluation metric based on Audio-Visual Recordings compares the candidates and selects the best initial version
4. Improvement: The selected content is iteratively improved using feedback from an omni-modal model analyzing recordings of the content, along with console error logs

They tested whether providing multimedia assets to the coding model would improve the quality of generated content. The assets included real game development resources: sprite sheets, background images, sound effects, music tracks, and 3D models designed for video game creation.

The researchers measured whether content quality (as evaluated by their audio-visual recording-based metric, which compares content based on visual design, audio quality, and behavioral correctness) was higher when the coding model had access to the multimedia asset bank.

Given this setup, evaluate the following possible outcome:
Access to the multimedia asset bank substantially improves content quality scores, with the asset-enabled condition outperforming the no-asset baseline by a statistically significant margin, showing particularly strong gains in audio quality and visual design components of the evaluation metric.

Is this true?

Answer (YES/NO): NO